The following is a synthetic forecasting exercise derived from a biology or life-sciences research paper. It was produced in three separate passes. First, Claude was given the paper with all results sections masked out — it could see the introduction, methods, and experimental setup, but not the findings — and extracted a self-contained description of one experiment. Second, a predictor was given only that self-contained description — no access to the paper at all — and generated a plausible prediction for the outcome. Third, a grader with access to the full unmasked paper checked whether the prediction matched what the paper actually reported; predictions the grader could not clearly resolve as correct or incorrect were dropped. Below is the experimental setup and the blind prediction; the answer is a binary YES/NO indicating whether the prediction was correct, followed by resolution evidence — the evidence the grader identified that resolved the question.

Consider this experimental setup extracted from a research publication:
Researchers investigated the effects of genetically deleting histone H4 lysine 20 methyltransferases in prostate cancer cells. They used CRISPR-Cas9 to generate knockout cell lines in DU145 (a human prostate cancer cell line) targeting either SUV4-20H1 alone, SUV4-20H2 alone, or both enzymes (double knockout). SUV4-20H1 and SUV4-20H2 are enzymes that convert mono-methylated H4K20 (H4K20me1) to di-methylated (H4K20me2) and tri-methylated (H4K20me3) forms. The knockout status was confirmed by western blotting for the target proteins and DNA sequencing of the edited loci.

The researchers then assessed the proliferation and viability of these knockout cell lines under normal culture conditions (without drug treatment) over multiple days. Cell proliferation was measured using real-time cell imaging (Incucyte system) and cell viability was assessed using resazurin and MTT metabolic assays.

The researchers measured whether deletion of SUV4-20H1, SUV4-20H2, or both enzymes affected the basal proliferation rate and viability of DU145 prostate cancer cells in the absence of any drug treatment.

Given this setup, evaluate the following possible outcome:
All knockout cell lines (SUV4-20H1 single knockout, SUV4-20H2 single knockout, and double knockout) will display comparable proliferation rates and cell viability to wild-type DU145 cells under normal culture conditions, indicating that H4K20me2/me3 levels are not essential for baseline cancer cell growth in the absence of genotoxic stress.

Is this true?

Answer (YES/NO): YES